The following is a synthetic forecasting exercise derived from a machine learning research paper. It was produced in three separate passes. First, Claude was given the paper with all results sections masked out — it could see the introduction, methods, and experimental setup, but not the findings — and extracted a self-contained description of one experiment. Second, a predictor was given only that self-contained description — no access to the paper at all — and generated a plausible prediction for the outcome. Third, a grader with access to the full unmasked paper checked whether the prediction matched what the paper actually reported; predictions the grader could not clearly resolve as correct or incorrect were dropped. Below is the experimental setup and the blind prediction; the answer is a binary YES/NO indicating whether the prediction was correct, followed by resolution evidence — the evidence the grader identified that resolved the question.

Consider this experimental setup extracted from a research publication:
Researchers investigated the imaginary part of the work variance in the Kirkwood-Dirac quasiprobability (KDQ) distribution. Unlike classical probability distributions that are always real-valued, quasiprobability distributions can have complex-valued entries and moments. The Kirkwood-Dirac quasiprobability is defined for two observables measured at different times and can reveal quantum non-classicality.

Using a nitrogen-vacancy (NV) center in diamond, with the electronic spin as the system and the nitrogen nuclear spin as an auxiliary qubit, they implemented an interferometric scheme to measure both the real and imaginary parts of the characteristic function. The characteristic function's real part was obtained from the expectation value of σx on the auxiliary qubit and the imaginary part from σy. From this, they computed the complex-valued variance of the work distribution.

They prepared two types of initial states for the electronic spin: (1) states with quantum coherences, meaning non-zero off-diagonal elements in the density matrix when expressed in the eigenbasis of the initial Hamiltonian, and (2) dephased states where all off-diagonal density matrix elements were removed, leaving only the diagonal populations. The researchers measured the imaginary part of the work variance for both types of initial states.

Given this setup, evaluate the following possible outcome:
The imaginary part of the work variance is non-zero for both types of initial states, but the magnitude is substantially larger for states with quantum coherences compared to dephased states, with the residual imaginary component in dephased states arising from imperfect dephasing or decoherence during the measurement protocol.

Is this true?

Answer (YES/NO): NO